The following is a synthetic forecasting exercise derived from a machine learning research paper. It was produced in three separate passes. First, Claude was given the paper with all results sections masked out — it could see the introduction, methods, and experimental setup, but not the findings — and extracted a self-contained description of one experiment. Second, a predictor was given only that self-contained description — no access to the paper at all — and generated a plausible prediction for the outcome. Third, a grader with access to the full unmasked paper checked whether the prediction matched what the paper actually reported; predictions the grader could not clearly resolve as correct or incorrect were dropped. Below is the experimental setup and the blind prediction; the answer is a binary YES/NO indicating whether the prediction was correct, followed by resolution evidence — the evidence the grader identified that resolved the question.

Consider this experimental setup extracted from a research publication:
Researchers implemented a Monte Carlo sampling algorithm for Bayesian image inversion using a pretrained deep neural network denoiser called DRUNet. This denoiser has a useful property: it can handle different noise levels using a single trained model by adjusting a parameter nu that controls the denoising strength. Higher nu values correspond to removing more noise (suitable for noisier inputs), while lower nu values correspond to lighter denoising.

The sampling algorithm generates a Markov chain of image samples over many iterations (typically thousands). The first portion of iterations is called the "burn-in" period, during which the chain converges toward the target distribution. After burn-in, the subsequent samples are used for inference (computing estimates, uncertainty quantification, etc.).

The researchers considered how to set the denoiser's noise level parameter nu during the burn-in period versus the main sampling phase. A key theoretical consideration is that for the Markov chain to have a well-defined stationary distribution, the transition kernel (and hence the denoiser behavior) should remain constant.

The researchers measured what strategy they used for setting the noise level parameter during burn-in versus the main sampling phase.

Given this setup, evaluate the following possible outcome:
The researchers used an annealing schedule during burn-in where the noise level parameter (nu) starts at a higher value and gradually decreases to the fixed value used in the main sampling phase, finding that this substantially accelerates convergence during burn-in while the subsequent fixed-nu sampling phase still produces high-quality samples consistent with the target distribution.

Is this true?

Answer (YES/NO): NO